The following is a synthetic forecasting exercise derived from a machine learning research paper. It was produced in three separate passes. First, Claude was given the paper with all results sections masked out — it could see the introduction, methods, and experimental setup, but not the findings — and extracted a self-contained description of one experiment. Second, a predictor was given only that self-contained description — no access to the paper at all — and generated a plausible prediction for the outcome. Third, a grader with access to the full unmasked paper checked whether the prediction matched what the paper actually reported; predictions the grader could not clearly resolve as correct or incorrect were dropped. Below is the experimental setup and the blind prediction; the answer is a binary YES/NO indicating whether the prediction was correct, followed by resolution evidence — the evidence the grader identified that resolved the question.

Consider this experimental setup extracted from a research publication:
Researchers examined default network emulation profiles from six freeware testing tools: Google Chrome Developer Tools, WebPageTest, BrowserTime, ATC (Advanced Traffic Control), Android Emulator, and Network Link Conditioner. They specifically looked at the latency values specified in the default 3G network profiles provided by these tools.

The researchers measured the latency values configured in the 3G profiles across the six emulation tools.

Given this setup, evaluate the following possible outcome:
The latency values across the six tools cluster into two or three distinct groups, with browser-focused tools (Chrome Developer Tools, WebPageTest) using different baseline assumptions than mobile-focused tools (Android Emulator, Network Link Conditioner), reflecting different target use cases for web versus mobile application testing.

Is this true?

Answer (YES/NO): NO